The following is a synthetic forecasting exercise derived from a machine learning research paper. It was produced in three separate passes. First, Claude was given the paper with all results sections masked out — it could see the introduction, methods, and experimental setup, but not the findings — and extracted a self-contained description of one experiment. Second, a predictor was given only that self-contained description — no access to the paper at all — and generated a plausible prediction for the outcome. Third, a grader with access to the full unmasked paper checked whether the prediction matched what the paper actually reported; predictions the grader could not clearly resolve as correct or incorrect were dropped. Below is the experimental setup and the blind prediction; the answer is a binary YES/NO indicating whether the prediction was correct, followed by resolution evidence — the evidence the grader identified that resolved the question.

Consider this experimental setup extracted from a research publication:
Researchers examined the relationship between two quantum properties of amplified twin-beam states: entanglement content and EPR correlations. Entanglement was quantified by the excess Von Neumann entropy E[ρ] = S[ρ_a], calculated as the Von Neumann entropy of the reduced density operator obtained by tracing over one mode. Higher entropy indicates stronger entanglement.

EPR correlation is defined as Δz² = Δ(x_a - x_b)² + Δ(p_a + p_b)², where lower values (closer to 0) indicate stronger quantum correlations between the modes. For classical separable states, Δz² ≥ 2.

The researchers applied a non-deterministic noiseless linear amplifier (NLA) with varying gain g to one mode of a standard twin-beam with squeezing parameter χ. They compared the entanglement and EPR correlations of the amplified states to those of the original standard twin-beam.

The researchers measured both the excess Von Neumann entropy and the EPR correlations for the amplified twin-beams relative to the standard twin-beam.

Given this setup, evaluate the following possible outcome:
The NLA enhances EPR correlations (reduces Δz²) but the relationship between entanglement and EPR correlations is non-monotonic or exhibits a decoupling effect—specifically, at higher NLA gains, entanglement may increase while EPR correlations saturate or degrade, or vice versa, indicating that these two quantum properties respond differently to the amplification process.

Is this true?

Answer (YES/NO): YES